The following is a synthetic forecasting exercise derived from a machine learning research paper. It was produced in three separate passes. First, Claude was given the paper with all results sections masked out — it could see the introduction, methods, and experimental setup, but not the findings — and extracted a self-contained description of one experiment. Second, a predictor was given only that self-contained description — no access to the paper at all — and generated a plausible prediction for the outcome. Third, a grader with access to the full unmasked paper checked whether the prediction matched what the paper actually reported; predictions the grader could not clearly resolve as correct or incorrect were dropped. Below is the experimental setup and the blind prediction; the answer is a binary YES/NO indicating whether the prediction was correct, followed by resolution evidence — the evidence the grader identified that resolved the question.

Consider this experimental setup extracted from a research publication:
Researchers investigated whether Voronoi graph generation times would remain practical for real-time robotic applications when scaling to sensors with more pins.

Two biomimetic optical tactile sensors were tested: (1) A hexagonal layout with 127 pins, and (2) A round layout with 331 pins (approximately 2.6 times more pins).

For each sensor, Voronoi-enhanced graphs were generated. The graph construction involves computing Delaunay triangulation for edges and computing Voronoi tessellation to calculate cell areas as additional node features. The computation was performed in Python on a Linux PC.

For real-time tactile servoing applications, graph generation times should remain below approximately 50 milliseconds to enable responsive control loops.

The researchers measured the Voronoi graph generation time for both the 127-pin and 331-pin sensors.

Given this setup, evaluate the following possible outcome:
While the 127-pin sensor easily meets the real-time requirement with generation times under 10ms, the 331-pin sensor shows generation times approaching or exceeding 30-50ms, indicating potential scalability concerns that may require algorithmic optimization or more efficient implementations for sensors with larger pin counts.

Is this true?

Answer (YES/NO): NO